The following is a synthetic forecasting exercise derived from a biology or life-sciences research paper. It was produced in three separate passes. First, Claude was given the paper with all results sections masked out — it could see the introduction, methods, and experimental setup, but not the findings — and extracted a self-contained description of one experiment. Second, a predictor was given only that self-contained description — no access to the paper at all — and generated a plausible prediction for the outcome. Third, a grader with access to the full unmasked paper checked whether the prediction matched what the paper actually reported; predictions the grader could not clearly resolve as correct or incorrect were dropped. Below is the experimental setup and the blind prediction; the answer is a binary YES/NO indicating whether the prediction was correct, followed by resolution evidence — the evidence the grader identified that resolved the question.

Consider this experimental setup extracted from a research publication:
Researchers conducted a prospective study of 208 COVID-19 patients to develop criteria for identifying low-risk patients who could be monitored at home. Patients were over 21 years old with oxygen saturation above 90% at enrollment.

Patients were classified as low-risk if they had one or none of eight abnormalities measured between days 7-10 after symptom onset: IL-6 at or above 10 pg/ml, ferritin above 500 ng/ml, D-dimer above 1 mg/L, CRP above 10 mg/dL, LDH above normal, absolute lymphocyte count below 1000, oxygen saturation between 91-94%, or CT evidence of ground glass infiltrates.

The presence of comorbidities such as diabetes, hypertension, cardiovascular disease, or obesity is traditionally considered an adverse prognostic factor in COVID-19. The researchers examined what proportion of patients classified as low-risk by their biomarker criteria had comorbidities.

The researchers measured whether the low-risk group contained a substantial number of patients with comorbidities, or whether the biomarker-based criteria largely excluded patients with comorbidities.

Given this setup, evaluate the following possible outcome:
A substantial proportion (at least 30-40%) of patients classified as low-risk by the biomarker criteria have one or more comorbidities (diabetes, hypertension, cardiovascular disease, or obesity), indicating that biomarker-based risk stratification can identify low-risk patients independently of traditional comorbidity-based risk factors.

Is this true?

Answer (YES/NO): YES